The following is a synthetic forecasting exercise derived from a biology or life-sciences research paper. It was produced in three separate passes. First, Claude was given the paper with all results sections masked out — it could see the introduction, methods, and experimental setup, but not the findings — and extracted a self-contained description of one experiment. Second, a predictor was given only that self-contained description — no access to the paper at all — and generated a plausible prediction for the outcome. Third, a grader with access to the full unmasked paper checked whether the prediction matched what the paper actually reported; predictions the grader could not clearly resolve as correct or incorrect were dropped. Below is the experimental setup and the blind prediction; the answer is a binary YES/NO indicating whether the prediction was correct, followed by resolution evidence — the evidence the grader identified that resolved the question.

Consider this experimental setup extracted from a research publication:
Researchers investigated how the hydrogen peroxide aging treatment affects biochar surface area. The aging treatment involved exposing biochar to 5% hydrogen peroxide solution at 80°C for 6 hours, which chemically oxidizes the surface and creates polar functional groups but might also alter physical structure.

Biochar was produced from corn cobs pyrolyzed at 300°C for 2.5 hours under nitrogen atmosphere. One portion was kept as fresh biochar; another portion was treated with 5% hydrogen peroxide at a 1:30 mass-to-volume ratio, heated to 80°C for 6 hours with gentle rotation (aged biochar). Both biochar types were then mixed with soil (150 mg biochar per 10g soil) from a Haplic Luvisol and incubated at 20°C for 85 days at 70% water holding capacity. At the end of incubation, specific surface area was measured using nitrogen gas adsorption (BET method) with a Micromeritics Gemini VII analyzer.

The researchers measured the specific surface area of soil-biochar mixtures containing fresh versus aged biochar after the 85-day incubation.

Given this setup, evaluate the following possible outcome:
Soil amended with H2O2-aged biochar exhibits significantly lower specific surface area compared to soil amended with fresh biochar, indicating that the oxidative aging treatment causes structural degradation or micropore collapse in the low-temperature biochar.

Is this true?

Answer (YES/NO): NO